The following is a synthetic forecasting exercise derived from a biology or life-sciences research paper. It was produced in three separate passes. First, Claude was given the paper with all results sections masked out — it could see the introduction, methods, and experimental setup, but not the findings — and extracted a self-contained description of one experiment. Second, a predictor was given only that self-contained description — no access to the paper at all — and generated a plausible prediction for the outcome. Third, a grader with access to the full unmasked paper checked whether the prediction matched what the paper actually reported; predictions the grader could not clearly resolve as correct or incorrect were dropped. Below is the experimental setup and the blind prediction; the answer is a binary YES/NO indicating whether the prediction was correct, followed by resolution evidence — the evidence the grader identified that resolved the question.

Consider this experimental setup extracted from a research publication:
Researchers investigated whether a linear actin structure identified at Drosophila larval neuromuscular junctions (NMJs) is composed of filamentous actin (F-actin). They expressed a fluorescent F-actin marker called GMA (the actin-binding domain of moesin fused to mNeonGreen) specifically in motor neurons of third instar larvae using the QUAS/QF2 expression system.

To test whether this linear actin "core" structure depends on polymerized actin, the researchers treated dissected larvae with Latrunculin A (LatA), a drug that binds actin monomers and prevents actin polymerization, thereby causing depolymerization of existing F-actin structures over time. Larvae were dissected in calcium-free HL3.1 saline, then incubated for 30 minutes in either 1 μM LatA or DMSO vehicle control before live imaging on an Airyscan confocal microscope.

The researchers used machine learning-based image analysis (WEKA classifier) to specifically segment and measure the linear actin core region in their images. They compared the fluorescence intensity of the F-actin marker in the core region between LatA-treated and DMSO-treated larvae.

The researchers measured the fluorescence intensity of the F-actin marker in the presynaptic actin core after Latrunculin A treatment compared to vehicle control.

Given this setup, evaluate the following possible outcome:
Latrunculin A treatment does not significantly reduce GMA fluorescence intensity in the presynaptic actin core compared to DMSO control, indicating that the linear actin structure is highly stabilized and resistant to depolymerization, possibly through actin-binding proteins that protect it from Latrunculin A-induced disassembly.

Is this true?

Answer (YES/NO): NO